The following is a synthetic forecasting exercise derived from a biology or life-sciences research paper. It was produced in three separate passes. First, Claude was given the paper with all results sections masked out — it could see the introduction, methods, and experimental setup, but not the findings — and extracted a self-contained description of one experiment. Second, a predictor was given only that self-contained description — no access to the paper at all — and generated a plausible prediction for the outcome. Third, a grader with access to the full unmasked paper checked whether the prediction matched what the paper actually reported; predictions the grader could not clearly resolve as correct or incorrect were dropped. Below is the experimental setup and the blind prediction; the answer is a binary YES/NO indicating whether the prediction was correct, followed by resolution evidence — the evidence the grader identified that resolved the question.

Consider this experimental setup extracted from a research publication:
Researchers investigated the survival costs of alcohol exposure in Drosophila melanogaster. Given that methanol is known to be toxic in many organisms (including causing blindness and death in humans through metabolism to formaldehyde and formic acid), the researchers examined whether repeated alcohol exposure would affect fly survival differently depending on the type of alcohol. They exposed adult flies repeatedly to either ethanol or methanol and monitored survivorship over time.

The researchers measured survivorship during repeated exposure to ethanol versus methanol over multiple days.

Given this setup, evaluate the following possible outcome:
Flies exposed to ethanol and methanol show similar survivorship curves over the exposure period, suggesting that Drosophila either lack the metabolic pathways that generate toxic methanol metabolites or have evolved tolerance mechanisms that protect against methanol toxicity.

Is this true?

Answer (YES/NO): NO